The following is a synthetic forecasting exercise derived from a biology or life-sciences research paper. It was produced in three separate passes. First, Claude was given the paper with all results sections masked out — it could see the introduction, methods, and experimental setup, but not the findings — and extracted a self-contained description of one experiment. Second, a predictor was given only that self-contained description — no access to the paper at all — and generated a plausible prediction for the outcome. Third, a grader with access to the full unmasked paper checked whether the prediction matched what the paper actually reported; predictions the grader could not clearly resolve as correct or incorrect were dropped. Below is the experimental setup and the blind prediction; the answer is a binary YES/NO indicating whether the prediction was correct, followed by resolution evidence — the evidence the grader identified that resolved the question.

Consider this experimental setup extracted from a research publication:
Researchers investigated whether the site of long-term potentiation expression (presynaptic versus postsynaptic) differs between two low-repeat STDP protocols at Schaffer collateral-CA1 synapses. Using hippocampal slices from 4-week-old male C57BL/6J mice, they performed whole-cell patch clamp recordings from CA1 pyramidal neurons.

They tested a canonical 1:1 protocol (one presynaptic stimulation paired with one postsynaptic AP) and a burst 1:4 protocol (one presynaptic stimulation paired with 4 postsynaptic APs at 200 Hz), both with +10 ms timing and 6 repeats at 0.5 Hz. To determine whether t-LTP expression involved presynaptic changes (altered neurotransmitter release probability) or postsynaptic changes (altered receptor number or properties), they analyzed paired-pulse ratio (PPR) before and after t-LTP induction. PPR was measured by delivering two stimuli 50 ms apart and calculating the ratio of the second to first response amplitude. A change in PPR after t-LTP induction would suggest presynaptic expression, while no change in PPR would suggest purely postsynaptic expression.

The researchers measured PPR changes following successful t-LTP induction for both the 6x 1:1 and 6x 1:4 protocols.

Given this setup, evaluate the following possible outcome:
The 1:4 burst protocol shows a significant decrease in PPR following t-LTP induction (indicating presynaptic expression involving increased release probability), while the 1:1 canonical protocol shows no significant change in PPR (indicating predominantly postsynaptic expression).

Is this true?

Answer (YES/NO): NO